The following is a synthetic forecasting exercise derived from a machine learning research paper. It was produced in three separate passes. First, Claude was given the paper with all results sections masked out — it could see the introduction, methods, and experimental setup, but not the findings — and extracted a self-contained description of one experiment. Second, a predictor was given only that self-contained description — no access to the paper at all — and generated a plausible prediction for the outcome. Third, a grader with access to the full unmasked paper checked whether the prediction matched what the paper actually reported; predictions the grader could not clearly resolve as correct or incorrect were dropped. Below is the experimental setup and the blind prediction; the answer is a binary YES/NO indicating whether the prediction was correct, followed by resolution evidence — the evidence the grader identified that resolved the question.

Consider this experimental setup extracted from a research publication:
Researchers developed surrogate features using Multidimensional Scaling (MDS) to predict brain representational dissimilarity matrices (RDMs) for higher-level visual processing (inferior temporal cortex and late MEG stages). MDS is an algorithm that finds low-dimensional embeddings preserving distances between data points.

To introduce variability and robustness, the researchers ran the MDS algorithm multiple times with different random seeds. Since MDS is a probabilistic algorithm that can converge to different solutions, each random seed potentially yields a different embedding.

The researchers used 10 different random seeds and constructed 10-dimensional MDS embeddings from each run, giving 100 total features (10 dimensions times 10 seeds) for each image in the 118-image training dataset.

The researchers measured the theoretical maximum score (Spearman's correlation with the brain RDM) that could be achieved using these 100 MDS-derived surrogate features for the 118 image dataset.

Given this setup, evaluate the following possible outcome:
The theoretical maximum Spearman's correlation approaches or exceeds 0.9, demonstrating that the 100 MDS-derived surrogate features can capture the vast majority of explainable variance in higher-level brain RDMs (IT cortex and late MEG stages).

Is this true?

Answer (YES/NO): NO